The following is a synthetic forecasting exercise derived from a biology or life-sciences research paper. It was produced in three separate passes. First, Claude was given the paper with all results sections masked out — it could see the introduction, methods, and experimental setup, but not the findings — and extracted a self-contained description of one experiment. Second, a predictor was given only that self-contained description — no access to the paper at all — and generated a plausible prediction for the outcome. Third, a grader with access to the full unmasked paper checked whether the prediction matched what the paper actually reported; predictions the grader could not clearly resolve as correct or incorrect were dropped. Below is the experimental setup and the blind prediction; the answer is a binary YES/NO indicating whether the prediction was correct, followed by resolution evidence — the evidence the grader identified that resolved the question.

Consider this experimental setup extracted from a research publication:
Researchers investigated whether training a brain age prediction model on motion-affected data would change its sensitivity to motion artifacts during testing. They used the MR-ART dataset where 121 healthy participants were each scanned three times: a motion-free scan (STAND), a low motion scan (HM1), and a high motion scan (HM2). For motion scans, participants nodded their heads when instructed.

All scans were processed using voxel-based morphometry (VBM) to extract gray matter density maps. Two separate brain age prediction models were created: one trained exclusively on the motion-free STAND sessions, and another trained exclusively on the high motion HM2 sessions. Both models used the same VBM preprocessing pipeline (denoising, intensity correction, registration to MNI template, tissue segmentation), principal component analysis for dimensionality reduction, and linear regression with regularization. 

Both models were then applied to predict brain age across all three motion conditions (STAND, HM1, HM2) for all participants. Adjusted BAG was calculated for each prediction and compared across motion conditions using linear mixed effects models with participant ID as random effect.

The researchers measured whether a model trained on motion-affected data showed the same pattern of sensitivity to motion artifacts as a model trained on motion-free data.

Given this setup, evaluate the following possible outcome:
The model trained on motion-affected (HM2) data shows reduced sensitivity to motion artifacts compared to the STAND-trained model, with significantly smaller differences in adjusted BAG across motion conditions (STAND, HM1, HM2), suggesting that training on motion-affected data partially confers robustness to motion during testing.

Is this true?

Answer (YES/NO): YES